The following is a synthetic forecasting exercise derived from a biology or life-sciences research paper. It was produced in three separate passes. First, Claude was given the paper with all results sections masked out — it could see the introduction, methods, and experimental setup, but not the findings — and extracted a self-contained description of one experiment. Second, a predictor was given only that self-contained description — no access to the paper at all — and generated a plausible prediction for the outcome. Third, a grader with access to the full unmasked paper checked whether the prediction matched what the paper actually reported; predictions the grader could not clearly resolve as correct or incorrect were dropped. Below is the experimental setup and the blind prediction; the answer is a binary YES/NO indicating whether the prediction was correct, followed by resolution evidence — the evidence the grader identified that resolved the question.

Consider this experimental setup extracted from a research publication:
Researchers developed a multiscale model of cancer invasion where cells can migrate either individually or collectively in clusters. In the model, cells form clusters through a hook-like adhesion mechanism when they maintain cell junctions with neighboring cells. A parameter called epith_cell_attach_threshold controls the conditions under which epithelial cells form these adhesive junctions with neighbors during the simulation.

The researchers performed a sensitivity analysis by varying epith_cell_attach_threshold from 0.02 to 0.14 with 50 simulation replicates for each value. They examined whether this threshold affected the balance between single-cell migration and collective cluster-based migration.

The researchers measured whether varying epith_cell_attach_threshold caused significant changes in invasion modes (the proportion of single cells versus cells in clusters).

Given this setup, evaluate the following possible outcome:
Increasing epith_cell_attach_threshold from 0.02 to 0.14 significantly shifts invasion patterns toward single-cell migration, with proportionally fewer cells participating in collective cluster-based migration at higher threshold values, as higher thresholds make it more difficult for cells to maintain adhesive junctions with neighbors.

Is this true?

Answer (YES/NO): NO